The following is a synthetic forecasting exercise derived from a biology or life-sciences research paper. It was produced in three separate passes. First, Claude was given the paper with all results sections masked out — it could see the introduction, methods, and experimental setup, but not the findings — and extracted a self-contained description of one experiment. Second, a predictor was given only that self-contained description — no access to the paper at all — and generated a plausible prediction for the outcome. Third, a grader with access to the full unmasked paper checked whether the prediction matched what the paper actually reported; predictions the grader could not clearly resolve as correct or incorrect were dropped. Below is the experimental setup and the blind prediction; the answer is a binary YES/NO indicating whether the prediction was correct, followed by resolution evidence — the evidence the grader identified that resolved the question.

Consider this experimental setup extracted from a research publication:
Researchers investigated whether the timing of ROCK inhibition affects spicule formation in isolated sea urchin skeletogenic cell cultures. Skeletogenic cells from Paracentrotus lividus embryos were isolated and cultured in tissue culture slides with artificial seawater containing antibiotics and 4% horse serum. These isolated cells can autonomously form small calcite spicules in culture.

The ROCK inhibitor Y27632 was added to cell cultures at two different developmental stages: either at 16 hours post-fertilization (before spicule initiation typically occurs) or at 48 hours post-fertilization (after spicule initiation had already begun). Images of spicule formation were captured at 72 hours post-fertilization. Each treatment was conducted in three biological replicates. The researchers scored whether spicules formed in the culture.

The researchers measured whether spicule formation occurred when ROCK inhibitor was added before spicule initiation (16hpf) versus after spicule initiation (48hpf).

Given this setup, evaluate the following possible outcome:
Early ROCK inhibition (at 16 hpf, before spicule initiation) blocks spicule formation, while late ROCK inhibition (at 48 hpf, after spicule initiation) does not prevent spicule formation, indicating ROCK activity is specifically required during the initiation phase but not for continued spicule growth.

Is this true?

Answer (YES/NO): NO